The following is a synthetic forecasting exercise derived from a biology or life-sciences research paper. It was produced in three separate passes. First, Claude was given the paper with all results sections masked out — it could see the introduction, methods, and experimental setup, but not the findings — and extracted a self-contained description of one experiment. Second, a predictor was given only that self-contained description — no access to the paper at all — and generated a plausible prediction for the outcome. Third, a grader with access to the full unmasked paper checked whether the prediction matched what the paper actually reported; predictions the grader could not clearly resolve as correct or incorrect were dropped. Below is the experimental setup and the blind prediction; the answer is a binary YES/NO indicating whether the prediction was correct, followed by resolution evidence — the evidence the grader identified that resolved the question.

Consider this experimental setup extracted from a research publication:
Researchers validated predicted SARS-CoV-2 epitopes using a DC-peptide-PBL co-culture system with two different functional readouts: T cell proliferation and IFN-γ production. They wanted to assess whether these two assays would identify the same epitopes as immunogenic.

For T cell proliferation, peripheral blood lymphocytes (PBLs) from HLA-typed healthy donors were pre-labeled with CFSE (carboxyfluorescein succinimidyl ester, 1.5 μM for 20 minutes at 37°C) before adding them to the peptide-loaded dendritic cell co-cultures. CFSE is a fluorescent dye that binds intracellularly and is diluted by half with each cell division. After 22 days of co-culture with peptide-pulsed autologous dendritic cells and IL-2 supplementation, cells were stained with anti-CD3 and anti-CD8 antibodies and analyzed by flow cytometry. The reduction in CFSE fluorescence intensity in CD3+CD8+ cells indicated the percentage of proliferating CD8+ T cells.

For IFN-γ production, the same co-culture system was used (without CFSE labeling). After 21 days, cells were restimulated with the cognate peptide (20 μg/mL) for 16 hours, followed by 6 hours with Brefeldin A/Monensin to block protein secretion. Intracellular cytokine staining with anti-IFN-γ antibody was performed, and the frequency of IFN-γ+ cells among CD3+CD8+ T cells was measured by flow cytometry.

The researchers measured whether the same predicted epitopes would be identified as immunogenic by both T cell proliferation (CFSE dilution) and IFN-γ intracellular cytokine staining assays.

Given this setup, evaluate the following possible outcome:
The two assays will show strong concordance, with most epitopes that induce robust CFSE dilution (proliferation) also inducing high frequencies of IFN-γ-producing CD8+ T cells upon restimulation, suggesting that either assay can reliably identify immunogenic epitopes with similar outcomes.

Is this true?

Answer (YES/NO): NO